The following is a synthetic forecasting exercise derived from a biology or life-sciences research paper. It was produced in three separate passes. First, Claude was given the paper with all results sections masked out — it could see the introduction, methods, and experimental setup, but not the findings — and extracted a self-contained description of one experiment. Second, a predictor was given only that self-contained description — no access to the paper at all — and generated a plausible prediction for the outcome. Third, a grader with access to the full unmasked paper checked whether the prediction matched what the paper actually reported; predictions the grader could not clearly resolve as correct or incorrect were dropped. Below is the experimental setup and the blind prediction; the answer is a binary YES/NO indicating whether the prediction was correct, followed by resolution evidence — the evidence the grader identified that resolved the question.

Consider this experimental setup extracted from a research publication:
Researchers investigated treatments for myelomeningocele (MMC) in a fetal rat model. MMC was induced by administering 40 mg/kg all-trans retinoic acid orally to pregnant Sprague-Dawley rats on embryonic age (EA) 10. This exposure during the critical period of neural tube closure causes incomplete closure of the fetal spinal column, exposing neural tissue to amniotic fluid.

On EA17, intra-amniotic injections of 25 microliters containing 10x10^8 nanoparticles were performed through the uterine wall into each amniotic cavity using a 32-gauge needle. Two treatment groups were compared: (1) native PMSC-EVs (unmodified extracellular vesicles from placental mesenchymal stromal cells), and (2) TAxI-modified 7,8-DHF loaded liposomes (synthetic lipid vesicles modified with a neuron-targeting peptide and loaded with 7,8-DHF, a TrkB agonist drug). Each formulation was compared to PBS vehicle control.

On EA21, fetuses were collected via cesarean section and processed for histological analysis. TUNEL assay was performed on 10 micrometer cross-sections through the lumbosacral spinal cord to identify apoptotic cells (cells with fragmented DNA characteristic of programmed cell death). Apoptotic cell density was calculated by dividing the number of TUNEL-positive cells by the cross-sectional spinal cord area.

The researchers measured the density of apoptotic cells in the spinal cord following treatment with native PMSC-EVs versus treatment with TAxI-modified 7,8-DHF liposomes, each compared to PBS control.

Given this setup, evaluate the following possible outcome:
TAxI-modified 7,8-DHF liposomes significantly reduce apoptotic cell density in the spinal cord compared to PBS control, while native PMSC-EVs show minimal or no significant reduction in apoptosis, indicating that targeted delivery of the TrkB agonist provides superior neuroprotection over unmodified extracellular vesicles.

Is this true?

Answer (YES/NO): NO